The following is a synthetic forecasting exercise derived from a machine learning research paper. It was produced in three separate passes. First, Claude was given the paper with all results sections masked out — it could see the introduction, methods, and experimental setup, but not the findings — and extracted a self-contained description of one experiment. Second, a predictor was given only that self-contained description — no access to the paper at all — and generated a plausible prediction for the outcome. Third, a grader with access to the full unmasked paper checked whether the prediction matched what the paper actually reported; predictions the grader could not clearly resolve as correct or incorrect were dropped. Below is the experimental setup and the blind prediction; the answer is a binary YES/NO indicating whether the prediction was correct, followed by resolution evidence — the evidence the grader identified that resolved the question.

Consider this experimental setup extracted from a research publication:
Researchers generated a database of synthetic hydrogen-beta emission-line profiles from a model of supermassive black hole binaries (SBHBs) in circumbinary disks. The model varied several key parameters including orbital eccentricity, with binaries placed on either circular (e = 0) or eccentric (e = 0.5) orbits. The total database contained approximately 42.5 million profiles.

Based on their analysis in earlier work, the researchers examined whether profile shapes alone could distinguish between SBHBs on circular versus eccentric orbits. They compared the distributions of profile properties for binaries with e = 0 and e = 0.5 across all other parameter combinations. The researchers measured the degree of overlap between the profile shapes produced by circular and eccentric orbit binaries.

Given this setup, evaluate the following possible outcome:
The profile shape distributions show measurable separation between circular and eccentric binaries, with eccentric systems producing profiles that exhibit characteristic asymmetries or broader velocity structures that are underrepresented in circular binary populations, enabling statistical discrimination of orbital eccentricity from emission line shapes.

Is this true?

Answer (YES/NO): NO